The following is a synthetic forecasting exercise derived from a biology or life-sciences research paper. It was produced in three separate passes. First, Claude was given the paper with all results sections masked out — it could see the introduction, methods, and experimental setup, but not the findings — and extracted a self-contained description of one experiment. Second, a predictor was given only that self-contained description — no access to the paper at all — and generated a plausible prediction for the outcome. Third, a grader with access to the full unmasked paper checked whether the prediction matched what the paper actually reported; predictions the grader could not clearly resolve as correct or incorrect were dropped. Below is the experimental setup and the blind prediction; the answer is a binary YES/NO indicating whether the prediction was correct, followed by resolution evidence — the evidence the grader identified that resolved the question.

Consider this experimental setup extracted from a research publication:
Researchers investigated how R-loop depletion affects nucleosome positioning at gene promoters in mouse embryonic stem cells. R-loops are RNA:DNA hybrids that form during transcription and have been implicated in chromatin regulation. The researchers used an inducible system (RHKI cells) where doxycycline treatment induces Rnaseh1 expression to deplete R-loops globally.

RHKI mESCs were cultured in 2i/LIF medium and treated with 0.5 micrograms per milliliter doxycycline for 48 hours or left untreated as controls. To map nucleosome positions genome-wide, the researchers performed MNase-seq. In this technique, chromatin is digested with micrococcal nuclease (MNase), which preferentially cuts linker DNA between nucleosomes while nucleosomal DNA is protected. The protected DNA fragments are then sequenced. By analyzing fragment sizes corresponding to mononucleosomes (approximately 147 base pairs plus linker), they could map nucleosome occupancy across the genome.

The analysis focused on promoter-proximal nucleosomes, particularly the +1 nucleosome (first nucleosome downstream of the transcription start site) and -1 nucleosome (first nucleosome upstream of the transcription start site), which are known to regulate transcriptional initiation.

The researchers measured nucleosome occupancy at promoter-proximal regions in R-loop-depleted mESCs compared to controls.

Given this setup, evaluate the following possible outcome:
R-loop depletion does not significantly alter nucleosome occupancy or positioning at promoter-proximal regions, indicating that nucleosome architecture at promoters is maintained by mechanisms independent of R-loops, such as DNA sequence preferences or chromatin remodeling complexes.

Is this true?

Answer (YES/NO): NO